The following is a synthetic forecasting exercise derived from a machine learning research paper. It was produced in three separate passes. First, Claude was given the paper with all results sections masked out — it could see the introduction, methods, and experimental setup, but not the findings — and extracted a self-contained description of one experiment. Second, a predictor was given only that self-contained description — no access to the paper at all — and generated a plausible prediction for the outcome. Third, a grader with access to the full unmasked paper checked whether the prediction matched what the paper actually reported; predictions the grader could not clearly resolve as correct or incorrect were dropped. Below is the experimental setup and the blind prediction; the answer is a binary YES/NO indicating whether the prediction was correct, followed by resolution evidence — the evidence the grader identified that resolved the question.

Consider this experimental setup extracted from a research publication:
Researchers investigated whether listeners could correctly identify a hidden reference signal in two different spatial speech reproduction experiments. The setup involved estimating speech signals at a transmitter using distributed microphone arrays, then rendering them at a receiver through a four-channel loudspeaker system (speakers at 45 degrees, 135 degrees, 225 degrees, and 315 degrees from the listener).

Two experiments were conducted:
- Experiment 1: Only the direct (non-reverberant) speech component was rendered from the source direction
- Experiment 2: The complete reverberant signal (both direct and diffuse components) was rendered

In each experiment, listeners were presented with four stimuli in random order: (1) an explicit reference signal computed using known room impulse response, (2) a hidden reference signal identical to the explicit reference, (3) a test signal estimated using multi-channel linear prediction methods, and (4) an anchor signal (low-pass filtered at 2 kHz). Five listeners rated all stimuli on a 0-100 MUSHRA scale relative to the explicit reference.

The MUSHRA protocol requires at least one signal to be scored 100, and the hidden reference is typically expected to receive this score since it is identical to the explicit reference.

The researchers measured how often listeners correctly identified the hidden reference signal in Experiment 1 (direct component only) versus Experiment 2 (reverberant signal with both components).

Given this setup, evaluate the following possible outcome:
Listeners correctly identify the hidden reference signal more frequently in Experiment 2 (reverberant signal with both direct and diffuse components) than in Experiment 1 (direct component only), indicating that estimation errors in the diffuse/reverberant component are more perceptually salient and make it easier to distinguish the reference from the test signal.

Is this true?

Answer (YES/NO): NO